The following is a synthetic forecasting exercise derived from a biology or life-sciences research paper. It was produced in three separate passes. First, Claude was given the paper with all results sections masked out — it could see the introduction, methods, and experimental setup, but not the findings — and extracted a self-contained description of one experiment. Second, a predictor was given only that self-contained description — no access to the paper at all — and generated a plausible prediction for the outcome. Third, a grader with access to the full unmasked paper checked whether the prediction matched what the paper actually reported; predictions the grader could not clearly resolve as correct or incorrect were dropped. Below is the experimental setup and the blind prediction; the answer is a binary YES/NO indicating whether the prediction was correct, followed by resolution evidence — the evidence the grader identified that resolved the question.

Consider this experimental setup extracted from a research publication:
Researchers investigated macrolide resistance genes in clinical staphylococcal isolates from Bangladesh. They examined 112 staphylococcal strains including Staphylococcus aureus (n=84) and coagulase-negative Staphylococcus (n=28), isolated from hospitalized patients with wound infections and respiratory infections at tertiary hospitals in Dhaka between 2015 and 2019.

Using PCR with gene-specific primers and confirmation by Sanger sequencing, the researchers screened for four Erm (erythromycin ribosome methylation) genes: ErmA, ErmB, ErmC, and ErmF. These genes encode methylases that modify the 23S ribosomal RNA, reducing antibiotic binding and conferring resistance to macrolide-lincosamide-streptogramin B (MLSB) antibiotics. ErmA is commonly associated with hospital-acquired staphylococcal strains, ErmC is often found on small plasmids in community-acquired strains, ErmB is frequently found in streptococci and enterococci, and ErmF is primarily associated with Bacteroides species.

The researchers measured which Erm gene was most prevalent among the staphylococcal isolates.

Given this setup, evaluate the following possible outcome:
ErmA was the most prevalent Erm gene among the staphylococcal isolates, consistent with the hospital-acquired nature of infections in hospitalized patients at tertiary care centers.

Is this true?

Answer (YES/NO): NO